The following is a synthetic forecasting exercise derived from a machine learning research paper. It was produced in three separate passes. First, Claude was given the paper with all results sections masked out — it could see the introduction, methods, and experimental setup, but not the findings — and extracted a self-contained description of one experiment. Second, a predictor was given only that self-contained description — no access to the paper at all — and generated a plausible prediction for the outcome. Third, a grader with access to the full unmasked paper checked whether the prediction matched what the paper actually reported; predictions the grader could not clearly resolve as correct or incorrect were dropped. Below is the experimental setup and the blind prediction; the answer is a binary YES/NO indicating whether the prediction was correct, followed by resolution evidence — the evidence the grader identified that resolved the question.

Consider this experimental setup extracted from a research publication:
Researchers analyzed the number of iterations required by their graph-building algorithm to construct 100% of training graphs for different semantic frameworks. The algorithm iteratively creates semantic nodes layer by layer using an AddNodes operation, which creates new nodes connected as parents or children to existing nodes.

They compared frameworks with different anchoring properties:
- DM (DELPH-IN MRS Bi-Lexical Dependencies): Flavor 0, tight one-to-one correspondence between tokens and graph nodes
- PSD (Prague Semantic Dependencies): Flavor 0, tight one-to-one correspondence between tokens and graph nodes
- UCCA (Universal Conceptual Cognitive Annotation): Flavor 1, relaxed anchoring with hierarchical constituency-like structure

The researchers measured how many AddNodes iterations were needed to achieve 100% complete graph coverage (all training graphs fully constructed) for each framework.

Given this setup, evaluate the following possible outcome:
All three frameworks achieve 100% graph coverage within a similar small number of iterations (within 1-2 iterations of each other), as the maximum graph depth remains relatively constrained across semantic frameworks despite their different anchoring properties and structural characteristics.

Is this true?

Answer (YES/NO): NO